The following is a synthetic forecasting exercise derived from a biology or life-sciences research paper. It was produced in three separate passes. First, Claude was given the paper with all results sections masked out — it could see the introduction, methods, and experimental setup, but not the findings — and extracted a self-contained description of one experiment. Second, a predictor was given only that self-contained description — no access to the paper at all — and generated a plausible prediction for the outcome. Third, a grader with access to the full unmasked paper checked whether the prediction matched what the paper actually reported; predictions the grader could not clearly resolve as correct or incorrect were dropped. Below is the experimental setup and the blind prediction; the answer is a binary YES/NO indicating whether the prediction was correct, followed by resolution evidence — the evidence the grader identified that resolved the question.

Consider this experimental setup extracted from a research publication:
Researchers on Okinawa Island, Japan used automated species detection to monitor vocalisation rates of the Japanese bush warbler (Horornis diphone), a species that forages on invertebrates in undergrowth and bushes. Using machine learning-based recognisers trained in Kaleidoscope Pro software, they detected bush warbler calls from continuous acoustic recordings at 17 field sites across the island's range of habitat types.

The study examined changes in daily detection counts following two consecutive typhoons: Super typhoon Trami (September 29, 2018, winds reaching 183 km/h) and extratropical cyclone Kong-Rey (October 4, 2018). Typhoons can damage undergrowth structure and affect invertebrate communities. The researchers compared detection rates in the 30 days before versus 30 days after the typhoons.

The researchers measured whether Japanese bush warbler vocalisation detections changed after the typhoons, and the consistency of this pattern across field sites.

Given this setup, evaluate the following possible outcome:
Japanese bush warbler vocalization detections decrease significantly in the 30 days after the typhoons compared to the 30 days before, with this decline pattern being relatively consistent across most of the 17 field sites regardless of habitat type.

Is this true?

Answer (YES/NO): YES